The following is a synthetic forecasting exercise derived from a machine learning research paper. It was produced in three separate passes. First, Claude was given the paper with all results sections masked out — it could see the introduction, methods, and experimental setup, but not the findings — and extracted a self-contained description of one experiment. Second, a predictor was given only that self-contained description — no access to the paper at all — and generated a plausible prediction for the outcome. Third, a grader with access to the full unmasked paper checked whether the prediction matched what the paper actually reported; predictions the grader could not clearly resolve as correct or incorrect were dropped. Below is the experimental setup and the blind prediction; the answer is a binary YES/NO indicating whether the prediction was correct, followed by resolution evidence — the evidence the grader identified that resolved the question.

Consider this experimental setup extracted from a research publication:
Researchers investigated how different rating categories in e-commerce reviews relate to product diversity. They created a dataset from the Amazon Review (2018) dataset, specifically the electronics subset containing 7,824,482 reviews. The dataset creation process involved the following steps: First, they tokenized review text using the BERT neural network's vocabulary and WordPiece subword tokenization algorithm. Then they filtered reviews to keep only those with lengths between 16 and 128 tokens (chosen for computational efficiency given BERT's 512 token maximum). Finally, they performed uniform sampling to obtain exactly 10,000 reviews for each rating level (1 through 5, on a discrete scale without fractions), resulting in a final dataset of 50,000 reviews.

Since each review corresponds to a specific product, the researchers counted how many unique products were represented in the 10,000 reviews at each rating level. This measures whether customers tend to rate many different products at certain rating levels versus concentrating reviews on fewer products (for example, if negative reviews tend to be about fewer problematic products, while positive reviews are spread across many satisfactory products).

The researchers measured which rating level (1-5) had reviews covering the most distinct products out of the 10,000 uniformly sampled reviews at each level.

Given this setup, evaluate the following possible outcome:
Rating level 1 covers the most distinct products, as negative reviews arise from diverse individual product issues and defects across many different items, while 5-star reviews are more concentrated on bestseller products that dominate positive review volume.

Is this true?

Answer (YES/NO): NO